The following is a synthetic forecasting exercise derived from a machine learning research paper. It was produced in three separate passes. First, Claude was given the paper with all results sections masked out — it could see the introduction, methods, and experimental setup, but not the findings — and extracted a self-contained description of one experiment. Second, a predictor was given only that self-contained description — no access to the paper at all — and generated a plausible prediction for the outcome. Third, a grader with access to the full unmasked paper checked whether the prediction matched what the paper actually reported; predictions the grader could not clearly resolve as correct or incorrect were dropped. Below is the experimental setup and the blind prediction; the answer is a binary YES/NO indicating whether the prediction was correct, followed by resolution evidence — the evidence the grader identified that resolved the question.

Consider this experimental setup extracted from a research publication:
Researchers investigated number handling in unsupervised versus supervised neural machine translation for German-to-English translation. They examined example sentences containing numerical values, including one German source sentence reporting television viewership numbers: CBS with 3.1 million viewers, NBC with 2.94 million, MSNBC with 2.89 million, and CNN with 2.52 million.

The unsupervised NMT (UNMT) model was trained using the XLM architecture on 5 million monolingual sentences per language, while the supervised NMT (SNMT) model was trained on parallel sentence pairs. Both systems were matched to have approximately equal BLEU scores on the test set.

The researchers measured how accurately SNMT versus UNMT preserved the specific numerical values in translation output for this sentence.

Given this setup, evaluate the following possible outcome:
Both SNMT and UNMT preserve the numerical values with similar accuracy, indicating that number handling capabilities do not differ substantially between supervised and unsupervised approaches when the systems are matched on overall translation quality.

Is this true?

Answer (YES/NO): NO